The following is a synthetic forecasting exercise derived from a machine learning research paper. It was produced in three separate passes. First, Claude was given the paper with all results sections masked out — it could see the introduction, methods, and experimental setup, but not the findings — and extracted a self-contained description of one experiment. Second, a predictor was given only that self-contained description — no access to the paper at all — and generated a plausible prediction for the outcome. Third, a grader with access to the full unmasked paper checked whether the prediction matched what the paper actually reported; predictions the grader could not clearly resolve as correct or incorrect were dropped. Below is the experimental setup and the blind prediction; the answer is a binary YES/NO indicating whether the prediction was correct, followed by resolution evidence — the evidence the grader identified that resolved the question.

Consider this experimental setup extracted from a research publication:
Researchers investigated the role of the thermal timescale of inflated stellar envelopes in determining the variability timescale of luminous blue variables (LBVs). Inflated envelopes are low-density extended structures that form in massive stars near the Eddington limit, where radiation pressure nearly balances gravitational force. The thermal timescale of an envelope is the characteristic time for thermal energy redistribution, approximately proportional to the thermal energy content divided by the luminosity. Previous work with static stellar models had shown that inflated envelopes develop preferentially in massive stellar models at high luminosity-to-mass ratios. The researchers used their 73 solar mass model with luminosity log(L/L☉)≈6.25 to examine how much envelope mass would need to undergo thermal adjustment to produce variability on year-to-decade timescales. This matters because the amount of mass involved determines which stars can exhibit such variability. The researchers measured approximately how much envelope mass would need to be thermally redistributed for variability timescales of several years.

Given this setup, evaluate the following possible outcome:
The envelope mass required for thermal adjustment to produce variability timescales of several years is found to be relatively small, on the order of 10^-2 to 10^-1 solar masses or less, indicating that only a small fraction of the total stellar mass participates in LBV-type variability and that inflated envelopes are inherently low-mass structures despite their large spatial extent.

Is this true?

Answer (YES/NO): YES